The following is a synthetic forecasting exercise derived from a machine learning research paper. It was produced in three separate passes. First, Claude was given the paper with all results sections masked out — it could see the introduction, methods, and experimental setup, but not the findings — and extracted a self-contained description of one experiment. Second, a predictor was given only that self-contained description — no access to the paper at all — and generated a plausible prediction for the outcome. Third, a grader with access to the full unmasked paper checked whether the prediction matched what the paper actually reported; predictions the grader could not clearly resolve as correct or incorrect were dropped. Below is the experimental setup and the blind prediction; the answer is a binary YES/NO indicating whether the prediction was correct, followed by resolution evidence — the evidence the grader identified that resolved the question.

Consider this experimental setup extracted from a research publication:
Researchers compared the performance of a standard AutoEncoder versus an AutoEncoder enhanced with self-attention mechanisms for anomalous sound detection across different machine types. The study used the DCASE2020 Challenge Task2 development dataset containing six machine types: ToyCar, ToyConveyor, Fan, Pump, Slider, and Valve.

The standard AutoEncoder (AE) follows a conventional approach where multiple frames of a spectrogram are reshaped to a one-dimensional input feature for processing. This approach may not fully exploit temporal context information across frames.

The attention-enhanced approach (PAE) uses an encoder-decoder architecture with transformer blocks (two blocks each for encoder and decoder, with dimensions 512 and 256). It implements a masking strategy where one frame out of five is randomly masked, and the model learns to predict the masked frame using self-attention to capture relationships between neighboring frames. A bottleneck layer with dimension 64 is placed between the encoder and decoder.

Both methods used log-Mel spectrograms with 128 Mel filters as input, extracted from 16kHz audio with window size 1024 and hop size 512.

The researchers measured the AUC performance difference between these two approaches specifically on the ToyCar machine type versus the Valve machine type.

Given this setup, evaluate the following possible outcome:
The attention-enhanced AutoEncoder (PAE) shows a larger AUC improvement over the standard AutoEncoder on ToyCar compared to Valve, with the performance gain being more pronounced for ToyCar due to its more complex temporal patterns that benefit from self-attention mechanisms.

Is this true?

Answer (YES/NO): NO